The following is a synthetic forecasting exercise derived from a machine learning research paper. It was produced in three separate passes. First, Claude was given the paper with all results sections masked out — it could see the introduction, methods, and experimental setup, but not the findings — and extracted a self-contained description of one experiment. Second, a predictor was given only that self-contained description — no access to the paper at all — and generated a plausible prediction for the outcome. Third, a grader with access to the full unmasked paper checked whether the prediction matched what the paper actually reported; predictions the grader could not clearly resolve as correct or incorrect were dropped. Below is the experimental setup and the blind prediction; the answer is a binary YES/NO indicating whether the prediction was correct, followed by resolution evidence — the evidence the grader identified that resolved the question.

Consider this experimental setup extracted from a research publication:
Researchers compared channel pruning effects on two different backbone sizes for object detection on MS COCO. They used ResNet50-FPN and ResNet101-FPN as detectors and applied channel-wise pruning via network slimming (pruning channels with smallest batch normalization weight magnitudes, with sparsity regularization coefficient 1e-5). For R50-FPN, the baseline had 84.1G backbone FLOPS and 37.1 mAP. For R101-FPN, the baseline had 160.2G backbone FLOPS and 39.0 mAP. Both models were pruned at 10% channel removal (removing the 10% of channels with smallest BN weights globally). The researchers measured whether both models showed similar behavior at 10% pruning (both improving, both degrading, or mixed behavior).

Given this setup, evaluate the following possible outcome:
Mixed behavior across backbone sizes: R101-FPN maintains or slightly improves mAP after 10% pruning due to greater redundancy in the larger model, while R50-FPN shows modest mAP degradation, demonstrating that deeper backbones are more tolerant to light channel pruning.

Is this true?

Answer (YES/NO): NO